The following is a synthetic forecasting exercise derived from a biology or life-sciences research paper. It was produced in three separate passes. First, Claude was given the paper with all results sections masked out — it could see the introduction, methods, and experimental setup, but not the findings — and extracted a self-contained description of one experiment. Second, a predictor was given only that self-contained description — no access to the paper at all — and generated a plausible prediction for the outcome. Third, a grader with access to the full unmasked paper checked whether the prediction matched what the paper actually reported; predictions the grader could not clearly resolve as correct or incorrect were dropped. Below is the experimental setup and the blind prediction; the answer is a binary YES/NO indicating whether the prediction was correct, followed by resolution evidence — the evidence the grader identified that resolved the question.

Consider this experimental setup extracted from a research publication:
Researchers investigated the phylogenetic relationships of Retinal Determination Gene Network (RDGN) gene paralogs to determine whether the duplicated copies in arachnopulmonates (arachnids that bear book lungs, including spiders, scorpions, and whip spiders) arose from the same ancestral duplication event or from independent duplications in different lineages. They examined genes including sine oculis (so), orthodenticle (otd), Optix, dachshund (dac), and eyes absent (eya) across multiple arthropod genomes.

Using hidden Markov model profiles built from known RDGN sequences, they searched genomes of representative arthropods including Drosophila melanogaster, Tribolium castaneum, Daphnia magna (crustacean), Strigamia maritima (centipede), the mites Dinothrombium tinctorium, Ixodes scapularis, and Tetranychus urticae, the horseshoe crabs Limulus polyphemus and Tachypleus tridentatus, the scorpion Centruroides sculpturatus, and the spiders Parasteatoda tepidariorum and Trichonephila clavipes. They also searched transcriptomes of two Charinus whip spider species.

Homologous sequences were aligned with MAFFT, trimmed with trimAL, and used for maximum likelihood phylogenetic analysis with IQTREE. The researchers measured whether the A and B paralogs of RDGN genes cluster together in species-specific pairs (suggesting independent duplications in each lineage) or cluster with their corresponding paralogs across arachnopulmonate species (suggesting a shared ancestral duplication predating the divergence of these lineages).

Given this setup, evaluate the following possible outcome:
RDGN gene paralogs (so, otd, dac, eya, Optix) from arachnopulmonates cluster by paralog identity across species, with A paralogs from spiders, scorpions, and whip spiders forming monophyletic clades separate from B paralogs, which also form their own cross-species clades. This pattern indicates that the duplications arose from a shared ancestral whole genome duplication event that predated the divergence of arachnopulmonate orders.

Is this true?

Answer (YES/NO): NO